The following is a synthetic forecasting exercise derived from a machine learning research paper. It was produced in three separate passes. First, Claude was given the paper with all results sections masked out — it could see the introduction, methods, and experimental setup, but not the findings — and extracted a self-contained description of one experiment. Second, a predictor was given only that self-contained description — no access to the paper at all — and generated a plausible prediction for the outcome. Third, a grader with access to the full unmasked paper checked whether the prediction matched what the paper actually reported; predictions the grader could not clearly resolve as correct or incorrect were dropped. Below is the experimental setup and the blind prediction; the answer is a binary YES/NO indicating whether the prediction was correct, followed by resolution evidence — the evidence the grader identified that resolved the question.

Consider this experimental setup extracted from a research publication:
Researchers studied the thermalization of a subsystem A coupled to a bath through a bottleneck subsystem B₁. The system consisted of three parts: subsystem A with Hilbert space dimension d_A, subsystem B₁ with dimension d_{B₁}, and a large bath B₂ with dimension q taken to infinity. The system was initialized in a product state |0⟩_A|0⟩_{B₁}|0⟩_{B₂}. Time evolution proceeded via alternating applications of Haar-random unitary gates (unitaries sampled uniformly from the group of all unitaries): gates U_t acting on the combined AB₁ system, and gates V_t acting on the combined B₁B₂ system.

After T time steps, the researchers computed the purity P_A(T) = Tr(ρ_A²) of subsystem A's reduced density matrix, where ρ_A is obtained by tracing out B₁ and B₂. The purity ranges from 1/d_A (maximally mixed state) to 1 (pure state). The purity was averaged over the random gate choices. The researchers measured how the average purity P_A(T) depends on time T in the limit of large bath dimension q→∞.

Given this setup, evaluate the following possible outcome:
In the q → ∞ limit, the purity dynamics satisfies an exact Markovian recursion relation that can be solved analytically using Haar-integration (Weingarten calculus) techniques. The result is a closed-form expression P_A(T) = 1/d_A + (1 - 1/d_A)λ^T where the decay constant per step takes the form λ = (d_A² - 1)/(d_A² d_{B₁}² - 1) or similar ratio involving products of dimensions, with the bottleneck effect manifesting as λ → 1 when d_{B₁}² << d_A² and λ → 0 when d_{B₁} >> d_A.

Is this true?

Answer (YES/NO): NO